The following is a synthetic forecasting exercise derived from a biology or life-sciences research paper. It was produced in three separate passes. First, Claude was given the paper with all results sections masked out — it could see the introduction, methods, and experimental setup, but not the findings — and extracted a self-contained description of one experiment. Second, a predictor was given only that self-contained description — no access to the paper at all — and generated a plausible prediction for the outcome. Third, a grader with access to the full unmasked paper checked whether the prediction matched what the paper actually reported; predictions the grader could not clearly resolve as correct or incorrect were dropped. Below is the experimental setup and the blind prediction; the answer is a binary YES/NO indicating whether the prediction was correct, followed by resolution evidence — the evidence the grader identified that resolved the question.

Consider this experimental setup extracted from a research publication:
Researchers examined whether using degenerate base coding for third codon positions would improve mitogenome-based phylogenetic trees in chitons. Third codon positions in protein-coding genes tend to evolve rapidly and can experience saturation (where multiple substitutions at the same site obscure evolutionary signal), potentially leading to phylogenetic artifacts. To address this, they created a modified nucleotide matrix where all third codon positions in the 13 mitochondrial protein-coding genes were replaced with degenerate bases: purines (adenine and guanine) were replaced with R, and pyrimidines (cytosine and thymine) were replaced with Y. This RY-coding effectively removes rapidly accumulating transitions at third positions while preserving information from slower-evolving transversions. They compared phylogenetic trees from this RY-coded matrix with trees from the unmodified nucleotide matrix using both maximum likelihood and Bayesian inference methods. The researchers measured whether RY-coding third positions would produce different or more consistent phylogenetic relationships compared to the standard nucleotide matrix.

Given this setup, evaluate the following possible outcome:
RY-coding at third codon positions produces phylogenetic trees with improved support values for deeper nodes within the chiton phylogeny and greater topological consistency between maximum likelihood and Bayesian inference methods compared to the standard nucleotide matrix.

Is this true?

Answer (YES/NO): NO